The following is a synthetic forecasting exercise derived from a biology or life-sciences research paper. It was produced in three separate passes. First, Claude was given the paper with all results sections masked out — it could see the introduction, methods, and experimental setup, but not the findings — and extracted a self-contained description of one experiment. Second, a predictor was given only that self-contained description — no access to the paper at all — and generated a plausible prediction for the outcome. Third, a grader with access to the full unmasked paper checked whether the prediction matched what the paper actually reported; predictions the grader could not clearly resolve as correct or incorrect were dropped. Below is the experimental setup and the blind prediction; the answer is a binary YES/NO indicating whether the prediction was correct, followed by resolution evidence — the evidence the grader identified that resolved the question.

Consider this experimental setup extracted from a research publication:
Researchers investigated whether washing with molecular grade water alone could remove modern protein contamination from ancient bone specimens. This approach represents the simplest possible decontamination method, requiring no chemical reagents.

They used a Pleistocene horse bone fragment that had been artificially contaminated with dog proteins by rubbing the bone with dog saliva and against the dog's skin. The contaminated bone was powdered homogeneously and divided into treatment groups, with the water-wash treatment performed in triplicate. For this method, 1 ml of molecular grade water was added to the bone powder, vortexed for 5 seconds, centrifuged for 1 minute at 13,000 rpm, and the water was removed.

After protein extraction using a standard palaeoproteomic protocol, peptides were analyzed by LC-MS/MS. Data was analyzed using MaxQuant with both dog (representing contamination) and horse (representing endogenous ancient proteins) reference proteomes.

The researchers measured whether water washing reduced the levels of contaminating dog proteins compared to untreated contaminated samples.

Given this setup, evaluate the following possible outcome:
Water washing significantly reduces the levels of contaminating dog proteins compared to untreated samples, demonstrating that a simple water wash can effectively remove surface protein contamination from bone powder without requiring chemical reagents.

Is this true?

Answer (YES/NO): NO